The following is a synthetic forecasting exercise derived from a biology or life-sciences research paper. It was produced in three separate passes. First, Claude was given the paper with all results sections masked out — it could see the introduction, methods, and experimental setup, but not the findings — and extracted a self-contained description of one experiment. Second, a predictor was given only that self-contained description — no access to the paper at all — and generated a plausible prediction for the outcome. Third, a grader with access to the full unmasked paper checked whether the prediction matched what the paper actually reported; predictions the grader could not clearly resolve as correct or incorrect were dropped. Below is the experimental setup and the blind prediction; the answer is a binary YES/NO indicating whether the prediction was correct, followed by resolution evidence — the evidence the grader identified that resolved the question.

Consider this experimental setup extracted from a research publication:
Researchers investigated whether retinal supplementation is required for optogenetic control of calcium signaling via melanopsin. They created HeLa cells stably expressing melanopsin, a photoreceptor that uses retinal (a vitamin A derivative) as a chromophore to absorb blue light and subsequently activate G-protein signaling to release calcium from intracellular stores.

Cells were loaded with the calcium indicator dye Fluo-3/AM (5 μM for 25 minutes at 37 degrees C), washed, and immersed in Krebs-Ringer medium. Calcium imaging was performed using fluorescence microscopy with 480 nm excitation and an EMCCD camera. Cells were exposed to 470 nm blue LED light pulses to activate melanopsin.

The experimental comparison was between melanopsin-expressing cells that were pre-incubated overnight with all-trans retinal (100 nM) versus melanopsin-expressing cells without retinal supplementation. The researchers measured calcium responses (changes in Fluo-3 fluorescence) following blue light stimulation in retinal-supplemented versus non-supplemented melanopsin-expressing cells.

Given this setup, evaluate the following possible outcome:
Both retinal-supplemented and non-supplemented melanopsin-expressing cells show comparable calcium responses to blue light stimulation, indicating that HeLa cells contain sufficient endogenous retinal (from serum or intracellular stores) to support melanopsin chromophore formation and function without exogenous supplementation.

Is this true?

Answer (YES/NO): YES